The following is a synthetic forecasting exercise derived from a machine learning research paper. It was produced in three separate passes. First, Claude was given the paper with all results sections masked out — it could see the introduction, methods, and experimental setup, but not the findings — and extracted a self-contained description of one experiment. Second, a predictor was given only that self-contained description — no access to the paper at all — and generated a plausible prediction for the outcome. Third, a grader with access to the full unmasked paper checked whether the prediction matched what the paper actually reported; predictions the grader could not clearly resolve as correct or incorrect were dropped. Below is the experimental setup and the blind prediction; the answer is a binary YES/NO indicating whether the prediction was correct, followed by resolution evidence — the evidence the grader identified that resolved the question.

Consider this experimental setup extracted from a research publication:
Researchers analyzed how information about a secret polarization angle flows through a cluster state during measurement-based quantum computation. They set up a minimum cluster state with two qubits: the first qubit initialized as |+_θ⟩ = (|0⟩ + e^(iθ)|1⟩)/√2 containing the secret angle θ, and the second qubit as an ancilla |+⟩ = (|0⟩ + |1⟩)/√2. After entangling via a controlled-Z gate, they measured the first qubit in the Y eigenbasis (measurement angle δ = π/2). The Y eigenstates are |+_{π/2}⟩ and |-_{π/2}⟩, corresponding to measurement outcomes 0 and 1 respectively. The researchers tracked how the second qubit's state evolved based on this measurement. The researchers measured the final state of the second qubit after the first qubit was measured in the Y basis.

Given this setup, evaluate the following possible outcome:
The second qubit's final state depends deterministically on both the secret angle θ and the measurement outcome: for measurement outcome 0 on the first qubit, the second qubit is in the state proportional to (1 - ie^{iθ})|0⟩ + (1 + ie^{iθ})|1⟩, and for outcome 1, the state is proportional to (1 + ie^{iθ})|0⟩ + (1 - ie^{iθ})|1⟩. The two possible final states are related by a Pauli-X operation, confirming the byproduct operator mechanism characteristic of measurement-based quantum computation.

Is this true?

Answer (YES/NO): YES